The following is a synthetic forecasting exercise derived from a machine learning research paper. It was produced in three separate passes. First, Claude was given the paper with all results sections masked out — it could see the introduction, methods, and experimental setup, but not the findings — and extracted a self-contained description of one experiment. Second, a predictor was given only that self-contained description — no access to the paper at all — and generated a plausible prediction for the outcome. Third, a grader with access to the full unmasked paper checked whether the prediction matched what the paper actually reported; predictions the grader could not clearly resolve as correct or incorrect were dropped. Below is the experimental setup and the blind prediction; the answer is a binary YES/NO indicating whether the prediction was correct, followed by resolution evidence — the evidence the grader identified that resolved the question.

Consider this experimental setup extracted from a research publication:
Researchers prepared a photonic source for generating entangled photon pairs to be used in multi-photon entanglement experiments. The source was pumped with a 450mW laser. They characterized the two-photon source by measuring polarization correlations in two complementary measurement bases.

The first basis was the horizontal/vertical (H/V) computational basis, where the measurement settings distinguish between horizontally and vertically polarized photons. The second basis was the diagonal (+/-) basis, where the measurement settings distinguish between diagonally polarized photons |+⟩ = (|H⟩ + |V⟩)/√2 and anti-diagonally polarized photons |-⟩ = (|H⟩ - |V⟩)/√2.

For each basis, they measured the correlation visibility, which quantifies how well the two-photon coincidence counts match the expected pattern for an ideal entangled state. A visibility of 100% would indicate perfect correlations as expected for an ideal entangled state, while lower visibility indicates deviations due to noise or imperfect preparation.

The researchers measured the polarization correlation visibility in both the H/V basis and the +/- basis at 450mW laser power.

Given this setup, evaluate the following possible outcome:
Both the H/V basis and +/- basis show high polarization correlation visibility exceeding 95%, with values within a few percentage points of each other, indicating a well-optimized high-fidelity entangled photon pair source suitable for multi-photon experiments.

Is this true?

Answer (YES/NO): YES